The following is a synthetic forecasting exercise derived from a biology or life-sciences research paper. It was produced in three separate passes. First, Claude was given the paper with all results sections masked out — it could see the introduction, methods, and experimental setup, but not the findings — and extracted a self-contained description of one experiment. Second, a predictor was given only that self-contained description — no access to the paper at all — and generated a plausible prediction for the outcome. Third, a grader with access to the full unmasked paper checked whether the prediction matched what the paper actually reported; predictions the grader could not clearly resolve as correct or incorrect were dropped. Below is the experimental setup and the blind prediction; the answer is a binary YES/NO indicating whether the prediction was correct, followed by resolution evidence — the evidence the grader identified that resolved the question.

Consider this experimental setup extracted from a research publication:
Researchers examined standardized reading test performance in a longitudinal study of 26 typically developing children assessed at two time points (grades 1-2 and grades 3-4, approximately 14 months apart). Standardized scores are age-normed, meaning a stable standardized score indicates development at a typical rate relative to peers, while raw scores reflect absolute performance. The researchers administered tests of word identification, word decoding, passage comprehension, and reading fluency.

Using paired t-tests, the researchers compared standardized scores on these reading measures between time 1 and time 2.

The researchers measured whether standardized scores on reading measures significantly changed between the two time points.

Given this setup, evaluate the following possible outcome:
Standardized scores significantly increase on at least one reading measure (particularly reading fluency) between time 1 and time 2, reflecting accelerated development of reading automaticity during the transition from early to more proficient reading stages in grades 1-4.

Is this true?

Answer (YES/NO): NO